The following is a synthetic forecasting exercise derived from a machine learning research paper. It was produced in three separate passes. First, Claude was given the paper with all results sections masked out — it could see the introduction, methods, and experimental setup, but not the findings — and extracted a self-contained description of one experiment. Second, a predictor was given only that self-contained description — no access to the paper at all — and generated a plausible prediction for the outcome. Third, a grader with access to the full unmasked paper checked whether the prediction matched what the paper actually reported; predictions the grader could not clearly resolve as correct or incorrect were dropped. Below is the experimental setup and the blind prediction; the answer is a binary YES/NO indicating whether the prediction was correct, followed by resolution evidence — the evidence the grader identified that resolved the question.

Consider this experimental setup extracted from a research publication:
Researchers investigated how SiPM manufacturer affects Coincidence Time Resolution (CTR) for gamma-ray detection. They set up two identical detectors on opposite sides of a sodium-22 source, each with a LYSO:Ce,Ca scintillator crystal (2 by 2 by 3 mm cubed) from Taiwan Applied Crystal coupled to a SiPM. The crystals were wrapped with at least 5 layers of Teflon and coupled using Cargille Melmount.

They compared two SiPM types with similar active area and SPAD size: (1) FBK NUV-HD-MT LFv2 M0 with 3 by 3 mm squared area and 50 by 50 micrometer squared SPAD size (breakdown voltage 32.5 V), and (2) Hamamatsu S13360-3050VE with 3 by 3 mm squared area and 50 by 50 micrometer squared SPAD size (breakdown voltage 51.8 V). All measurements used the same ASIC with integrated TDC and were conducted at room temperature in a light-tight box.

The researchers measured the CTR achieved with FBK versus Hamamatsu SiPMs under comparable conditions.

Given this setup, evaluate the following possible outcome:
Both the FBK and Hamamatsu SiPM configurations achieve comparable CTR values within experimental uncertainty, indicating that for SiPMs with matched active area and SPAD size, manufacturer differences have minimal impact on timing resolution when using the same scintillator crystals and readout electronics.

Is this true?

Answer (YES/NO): NO